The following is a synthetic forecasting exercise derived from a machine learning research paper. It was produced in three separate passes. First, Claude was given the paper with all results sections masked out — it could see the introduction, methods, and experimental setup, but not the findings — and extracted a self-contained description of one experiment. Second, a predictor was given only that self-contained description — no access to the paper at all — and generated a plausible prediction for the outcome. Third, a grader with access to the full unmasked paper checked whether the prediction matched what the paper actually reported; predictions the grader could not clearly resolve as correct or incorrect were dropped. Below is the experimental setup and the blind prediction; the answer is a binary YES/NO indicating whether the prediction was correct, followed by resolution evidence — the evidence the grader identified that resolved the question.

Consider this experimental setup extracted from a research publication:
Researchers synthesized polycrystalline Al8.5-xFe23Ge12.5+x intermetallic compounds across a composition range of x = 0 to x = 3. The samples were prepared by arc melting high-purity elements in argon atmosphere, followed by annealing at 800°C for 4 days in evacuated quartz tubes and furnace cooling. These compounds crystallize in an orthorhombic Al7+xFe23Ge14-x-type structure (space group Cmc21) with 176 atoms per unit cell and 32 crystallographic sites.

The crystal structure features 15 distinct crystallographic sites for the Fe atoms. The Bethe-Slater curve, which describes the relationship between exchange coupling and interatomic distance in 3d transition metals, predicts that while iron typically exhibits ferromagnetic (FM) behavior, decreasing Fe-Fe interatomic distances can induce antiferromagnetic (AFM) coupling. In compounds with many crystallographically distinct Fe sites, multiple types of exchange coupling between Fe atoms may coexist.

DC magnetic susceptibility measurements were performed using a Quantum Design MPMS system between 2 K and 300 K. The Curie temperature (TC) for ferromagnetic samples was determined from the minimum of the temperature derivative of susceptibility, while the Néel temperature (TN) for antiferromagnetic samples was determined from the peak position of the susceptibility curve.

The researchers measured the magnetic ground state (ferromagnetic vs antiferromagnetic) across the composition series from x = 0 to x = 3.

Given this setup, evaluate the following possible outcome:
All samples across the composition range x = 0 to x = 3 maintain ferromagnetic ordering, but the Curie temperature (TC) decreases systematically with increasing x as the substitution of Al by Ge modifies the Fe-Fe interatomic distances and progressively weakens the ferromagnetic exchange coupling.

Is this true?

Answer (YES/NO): NO